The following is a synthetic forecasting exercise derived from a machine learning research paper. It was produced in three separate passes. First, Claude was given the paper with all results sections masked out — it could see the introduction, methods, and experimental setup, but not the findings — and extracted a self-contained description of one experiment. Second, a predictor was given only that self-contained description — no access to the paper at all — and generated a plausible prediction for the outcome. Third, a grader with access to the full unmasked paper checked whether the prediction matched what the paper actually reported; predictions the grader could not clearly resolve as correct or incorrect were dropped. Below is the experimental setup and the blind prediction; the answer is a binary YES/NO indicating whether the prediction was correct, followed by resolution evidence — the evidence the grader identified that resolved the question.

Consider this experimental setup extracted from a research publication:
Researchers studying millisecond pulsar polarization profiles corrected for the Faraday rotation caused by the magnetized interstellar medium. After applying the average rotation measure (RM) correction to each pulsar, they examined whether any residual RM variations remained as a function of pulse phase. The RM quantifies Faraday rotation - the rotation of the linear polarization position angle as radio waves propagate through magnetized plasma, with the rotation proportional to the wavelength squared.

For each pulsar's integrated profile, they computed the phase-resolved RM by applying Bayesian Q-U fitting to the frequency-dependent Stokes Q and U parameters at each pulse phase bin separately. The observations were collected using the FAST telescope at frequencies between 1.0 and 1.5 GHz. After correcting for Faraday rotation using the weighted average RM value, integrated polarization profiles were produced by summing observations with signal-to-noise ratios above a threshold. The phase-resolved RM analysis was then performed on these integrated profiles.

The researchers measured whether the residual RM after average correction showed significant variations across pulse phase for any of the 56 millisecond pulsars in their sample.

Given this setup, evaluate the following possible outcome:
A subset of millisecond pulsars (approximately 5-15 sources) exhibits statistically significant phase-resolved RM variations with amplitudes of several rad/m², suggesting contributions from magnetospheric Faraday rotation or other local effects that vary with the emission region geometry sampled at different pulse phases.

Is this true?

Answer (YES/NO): NO